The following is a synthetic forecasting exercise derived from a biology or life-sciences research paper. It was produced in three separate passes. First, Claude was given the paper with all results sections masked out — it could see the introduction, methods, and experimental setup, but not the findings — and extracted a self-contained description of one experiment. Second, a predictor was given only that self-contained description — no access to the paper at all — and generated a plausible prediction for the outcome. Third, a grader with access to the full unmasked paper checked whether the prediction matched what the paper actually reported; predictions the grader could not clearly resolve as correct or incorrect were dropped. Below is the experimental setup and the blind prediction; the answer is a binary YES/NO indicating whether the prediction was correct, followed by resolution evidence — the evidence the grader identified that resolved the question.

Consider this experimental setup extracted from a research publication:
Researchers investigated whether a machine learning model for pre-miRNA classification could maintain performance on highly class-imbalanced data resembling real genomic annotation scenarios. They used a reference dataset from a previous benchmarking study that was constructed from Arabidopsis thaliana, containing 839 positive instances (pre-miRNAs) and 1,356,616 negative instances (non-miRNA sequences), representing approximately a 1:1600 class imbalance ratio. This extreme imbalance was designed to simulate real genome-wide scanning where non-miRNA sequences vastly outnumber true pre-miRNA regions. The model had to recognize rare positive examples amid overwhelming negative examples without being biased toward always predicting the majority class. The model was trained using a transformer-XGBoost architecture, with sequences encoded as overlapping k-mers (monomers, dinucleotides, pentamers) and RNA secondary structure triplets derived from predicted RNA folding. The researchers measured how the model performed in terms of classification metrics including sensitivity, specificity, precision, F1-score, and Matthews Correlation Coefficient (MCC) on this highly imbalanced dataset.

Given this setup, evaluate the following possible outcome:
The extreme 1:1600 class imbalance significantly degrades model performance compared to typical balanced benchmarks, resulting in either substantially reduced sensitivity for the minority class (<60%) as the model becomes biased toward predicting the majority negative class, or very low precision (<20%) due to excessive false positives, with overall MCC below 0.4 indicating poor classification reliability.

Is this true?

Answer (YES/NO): NO